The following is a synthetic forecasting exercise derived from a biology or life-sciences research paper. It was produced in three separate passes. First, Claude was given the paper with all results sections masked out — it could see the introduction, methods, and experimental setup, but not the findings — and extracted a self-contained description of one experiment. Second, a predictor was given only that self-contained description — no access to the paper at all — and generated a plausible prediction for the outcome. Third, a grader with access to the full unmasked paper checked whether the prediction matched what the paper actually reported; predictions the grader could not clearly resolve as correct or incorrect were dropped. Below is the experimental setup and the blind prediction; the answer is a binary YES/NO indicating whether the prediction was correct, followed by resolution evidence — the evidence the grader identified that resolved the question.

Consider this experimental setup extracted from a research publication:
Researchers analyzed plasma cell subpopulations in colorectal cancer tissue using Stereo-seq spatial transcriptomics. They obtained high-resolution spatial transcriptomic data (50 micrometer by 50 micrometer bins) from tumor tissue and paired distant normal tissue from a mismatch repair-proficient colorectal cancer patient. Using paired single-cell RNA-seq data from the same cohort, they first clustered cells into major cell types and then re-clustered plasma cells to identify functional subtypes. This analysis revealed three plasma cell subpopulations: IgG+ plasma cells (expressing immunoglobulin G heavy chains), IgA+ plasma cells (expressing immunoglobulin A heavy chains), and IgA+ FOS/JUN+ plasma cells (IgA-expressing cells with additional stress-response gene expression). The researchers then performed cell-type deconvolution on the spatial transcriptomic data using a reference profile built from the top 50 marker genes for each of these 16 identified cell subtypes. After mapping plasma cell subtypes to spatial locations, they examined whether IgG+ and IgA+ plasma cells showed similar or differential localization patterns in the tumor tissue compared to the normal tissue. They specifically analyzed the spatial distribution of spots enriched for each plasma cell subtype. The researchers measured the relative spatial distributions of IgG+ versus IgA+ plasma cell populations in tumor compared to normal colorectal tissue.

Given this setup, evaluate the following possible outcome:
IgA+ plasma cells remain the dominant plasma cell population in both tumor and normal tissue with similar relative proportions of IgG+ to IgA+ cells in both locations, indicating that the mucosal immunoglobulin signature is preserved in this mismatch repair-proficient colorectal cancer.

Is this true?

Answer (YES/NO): NO